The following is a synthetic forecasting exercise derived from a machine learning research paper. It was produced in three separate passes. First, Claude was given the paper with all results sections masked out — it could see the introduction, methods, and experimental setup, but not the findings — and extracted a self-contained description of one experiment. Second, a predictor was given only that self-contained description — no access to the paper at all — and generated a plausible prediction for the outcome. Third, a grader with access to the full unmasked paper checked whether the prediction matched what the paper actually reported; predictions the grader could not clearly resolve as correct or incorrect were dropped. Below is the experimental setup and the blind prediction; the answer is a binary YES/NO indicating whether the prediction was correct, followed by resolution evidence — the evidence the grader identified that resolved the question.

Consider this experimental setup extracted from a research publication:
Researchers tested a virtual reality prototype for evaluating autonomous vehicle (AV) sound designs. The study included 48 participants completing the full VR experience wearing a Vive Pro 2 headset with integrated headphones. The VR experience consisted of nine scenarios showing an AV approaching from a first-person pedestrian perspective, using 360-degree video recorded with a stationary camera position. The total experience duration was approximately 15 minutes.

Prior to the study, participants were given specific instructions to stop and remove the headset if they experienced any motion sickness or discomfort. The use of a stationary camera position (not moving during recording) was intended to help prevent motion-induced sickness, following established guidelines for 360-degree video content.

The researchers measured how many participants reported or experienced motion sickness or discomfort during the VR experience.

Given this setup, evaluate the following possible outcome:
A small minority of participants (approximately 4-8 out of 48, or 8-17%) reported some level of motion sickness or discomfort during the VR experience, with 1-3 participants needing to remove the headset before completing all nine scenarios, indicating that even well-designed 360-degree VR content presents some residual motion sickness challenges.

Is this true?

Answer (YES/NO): NO